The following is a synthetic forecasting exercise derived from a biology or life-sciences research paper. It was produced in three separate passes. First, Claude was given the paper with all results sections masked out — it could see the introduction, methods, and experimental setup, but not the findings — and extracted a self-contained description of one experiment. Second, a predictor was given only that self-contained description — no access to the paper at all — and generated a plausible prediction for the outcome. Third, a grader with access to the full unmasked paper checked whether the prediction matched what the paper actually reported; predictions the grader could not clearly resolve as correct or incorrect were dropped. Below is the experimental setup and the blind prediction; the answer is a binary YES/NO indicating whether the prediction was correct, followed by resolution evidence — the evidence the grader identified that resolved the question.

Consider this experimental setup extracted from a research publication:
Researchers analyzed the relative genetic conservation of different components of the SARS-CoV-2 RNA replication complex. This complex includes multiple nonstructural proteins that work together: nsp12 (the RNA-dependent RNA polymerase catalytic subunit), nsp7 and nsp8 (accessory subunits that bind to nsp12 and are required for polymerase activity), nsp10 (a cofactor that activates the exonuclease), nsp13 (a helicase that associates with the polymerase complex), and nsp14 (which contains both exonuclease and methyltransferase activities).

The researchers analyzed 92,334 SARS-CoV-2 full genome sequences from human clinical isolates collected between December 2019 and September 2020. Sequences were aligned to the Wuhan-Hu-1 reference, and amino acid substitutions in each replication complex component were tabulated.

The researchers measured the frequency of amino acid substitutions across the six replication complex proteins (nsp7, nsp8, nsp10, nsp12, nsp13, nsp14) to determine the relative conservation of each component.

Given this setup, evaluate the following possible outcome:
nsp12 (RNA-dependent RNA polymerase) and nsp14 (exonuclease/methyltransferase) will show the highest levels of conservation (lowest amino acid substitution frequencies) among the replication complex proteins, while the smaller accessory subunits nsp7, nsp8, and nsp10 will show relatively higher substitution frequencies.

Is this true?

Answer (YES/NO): NO